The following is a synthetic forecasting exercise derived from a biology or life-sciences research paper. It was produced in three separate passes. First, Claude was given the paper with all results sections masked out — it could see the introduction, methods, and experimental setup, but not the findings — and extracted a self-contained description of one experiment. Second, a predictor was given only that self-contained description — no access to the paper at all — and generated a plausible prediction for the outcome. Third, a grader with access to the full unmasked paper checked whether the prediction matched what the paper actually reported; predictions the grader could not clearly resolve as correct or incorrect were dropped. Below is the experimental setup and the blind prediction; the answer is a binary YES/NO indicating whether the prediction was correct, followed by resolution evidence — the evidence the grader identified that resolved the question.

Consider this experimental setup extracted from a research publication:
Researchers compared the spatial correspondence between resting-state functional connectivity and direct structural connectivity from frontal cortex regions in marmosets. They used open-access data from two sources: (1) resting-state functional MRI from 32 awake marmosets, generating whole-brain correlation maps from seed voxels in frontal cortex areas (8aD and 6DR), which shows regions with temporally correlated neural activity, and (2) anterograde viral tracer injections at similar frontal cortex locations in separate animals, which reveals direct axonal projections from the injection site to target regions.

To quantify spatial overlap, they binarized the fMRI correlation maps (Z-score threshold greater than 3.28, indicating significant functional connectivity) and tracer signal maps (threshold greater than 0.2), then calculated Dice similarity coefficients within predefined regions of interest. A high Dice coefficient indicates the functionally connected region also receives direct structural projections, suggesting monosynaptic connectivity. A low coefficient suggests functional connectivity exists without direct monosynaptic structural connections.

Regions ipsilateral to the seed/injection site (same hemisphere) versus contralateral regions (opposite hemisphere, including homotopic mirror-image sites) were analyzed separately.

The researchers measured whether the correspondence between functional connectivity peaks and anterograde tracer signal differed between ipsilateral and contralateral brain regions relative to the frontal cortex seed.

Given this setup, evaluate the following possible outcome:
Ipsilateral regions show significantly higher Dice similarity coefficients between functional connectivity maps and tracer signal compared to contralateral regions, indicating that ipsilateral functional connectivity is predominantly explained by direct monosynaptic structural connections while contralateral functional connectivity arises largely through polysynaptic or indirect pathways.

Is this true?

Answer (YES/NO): YES